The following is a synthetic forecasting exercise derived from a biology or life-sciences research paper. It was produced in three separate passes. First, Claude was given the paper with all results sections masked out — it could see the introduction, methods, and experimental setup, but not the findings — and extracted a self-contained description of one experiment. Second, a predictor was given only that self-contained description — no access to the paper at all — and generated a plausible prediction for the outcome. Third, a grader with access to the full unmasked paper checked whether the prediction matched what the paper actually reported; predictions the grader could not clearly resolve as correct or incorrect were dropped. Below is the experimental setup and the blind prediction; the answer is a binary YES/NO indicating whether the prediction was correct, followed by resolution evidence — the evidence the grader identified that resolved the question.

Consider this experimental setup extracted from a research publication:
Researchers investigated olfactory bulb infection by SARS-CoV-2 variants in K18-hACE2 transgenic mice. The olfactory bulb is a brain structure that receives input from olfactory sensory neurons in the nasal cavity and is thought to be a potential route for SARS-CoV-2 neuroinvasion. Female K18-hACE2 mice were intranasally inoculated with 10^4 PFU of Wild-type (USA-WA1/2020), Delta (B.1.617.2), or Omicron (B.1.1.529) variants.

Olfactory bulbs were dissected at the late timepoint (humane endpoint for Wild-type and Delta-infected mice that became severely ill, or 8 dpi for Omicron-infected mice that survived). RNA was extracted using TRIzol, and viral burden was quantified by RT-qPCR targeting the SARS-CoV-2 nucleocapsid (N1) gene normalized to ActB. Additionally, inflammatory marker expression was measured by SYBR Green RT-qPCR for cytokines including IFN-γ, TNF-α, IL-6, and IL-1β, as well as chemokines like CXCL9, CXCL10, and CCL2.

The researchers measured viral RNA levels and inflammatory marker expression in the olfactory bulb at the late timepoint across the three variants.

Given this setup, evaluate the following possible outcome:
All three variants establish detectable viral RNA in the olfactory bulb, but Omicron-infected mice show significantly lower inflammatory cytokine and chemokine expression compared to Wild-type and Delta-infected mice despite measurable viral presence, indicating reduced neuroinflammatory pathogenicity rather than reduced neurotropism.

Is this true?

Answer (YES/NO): NO